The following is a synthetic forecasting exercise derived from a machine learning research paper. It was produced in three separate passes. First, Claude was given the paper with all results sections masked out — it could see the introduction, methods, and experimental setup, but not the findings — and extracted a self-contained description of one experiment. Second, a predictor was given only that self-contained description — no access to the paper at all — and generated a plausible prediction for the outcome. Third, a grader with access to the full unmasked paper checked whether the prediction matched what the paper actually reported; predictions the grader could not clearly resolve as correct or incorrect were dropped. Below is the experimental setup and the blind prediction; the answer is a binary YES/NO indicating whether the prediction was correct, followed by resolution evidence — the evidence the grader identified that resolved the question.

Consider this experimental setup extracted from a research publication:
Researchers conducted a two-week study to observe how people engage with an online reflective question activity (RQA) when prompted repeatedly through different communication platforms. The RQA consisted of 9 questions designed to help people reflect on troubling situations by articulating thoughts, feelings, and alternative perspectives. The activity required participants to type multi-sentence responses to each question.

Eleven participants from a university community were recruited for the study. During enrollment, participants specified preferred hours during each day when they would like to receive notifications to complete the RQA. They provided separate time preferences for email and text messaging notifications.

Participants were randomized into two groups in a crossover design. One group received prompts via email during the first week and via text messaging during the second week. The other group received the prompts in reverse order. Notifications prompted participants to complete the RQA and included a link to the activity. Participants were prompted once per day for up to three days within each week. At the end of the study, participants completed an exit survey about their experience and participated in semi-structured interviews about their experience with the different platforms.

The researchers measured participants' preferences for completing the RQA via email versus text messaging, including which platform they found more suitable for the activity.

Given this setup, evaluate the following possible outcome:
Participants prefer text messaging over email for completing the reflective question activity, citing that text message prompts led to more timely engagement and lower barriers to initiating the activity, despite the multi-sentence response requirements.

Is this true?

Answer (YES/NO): NO